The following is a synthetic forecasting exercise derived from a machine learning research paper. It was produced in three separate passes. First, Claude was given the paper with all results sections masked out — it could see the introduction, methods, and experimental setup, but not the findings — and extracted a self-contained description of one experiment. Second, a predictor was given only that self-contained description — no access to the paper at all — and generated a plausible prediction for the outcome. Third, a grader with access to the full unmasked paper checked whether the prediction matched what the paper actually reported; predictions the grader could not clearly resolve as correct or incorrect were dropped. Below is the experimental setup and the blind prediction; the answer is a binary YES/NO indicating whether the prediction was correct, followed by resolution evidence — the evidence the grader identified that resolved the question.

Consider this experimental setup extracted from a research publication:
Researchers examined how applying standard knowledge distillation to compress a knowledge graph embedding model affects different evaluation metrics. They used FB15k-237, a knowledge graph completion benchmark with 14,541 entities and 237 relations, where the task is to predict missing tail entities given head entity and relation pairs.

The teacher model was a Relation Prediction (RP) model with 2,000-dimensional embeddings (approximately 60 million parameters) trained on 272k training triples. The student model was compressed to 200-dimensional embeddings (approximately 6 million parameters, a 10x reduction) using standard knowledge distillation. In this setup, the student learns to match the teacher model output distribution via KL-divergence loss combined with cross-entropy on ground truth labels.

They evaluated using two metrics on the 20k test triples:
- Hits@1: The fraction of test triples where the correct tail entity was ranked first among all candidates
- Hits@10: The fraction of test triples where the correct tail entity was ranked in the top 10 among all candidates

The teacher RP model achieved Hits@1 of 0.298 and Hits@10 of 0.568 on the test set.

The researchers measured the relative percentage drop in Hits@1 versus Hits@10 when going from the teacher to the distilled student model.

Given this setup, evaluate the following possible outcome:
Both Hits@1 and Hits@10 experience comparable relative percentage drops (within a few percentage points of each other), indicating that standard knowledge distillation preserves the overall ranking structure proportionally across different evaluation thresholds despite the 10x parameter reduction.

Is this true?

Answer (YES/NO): NO